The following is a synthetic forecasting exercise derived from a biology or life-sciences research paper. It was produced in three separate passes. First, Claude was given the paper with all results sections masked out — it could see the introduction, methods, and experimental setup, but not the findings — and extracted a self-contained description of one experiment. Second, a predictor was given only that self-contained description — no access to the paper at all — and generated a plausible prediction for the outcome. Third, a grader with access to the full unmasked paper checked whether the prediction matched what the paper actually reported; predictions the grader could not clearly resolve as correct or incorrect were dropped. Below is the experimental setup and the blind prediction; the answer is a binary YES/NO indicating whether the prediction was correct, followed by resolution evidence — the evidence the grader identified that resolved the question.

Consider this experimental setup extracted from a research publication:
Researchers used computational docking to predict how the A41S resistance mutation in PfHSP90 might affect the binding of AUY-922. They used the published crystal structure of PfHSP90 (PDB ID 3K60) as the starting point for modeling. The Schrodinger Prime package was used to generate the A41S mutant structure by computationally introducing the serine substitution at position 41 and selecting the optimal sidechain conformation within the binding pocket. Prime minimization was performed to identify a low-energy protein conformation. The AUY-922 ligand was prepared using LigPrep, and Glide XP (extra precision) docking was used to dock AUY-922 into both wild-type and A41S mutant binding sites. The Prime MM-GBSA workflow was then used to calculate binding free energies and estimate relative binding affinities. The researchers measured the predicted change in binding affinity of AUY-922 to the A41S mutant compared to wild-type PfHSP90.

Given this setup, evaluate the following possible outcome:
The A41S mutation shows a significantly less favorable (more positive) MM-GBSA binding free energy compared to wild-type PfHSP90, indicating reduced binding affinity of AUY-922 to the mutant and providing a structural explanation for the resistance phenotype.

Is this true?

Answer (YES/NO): NO